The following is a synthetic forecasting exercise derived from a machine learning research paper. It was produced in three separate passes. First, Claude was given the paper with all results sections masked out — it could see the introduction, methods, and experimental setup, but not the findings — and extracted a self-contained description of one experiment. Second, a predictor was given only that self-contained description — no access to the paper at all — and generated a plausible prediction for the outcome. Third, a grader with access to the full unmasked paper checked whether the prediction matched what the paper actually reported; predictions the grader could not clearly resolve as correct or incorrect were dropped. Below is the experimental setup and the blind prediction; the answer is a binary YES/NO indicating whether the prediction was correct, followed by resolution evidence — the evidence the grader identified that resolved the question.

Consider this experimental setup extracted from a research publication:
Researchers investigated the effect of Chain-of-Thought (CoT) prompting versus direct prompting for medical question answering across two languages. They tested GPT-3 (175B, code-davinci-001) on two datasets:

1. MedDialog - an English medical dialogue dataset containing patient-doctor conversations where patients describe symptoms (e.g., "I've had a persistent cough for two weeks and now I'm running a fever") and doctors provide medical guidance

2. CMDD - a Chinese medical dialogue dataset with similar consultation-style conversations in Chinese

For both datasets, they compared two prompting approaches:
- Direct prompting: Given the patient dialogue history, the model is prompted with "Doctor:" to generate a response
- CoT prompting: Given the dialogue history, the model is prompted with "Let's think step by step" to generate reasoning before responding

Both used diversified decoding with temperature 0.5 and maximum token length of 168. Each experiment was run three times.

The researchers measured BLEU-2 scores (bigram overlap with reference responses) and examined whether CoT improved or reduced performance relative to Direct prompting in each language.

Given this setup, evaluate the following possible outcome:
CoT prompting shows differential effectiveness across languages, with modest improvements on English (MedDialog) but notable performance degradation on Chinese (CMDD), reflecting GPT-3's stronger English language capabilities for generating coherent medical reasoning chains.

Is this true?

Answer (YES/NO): NO